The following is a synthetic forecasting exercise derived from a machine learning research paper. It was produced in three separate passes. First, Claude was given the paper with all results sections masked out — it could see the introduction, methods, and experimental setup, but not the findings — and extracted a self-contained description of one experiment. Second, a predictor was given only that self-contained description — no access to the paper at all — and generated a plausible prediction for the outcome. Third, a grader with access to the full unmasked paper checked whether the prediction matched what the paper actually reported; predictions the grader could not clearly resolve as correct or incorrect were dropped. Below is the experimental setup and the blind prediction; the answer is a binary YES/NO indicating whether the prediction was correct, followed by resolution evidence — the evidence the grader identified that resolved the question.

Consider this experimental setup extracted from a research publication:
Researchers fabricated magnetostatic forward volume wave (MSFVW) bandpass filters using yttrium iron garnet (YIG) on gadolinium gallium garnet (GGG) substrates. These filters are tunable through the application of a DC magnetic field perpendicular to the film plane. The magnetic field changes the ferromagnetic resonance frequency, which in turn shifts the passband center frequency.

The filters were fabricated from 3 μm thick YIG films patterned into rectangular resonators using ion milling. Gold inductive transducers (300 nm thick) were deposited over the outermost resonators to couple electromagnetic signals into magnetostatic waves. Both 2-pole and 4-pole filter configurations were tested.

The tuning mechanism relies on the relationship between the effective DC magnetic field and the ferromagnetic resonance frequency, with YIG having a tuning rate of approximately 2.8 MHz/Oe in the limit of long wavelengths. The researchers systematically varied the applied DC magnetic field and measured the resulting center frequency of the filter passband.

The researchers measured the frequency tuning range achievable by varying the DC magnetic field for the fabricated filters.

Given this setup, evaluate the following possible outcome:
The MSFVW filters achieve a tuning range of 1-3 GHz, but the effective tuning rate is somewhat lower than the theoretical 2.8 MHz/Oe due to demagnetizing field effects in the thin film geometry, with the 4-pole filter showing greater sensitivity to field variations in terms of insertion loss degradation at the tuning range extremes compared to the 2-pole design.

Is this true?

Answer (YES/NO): NO